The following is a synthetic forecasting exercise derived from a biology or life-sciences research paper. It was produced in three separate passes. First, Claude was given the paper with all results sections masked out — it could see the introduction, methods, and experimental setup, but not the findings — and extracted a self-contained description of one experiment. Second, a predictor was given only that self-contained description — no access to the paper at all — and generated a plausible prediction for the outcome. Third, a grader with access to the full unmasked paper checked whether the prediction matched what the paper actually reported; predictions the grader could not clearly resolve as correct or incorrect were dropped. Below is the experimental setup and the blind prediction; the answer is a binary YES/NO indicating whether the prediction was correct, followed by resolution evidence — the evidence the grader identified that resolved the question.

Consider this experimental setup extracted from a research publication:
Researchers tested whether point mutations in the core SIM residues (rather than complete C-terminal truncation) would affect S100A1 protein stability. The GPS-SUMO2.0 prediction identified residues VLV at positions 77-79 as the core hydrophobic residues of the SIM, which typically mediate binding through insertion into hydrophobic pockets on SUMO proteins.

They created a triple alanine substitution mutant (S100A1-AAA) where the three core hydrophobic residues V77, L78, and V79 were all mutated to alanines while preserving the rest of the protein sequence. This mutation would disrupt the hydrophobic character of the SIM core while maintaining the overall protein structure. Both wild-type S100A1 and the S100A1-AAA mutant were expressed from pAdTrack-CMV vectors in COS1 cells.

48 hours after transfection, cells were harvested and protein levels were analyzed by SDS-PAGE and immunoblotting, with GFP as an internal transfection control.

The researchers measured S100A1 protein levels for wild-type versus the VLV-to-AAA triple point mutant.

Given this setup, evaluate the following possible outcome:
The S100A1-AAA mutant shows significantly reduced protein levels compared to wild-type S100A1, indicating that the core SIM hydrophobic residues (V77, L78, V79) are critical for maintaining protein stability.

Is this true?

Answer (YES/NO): YES